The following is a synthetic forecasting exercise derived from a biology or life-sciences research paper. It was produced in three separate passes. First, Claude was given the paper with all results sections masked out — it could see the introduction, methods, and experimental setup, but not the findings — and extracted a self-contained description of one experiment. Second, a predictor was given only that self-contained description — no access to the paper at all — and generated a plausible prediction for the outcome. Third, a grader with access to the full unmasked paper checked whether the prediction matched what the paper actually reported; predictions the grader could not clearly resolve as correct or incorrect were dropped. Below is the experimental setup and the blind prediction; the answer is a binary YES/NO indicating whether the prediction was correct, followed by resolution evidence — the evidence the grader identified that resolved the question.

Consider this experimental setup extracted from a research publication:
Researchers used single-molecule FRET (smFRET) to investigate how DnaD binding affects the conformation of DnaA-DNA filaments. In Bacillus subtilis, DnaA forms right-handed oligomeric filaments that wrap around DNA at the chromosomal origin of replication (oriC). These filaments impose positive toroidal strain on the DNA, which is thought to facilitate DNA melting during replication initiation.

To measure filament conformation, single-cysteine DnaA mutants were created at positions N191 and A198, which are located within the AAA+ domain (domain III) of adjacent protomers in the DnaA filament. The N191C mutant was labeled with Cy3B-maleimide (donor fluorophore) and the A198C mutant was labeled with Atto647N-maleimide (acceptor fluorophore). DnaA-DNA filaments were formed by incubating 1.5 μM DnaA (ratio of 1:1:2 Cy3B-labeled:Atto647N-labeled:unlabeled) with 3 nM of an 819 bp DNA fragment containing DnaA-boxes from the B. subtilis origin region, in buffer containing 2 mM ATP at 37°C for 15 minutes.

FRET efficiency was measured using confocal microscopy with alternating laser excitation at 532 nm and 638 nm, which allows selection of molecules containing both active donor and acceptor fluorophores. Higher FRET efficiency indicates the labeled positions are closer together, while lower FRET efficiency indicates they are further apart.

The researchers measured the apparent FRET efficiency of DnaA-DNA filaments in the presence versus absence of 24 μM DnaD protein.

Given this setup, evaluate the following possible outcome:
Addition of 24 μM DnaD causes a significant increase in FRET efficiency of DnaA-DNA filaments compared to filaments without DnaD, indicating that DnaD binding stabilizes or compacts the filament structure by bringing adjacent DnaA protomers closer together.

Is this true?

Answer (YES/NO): NO